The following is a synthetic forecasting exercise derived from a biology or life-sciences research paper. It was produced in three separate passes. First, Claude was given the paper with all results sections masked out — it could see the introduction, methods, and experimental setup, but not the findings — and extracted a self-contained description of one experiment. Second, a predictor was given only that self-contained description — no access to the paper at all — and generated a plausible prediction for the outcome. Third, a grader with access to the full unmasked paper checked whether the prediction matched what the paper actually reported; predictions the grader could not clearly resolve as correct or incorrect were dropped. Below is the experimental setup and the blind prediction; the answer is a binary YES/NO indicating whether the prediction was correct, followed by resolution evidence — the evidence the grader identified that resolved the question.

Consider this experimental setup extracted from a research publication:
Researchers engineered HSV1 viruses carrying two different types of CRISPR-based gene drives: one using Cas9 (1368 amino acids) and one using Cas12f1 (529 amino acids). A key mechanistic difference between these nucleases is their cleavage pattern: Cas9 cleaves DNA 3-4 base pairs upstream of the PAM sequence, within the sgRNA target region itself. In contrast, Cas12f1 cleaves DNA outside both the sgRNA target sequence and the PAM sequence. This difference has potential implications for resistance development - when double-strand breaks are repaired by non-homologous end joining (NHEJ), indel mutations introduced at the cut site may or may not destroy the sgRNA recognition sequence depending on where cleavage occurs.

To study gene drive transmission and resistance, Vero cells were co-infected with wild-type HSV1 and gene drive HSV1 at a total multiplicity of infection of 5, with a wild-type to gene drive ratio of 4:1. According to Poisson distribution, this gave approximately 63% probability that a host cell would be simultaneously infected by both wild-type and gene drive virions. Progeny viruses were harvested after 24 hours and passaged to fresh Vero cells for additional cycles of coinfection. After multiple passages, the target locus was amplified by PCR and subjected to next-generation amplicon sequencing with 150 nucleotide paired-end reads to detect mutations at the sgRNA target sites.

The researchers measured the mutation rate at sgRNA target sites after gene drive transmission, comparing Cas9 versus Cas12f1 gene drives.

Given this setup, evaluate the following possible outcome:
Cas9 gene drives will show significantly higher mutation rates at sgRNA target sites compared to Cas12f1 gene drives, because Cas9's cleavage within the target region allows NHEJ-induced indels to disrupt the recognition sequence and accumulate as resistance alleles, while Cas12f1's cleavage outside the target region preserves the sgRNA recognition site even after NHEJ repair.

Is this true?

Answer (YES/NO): YES